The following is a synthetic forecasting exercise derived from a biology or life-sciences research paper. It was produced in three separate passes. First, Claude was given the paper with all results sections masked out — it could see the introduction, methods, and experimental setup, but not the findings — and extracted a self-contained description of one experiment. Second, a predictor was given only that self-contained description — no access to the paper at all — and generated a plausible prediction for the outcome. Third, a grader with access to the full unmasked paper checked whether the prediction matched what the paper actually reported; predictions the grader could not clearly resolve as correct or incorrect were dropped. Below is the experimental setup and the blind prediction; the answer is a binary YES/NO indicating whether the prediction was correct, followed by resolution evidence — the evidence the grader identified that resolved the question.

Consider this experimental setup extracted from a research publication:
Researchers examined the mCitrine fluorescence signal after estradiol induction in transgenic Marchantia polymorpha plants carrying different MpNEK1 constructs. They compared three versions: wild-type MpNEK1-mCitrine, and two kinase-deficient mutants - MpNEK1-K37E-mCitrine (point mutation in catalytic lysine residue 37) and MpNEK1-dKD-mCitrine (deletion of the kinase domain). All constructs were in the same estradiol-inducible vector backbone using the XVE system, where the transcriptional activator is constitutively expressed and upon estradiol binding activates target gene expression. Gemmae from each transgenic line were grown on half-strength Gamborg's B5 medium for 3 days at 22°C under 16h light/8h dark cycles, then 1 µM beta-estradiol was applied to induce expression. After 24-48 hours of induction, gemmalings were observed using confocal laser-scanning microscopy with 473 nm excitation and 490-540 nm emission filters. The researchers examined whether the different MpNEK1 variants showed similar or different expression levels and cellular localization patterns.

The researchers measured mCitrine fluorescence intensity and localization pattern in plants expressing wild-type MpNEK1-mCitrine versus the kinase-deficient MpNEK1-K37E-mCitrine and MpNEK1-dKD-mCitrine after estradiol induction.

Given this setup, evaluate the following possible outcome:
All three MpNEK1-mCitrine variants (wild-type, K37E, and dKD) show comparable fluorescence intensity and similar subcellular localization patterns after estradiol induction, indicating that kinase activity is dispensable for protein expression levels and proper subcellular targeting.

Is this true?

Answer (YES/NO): NO